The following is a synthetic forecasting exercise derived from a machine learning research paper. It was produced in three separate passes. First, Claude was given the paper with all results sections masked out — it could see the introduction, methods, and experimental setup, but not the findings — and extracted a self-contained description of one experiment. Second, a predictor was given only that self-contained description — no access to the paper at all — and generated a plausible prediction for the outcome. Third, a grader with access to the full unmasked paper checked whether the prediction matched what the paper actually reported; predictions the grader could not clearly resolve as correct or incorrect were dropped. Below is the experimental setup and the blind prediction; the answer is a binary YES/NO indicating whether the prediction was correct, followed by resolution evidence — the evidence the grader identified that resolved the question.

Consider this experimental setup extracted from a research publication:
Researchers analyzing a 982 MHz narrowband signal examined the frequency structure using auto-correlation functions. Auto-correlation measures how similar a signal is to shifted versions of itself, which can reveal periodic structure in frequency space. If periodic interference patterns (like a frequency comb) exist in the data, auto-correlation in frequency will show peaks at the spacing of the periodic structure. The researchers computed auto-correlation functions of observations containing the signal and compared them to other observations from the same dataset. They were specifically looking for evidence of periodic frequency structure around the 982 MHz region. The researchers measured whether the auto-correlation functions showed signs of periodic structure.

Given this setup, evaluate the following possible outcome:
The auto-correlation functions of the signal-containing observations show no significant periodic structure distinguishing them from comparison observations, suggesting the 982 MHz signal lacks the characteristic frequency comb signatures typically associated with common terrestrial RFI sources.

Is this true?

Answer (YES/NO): NO